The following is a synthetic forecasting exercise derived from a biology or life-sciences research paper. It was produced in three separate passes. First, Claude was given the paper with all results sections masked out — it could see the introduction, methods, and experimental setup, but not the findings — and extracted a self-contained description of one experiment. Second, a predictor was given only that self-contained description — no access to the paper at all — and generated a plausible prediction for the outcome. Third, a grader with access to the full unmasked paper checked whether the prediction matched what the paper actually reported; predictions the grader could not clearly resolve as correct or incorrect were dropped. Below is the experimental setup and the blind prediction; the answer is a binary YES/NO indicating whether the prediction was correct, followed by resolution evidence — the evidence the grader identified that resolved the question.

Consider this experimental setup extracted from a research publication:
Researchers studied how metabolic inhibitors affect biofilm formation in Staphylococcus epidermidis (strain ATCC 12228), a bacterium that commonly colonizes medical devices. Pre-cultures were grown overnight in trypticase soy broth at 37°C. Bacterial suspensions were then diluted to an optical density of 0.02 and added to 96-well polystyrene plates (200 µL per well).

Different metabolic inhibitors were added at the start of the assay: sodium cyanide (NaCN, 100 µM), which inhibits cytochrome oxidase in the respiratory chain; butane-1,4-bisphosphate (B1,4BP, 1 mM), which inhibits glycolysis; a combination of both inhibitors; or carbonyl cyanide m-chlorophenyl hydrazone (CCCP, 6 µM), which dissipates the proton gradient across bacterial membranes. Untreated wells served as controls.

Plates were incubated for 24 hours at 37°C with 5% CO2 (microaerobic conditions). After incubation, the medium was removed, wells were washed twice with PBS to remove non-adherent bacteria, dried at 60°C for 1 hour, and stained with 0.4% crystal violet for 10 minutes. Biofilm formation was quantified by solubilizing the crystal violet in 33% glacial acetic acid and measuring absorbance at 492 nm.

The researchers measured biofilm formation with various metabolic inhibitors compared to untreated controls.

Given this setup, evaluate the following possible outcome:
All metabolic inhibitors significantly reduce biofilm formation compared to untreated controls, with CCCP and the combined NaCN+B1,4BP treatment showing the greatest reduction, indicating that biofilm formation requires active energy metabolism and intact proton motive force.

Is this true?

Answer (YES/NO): NO